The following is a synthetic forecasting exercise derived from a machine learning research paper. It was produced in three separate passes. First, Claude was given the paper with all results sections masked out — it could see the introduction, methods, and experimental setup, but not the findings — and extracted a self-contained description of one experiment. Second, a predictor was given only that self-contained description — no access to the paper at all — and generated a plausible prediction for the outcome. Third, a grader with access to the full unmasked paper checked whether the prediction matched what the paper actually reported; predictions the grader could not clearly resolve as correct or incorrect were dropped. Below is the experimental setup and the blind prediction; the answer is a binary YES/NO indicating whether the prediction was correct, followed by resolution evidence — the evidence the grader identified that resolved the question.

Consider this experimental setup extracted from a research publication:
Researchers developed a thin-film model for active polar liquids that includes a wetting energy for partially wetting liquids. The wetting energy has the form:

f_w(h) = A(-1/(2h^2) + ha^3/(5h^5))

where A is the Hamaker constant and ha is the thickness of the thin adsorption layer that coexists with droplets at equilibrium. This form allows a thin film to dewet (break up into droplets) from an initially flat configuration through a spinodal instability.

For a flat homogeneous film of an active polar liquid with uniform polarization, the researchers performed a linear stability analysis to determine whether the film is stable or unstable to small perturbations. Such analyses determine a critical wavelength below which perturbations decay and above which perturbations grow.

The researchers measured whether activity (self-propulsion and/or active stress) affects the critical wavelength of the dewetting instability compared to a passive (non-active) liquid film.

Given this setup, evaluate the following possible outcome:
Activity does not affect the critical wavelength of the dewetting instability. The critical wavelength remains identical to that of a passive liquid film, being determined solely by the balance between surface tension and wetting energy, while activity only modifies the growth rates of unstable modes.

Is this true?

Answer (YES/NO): NO